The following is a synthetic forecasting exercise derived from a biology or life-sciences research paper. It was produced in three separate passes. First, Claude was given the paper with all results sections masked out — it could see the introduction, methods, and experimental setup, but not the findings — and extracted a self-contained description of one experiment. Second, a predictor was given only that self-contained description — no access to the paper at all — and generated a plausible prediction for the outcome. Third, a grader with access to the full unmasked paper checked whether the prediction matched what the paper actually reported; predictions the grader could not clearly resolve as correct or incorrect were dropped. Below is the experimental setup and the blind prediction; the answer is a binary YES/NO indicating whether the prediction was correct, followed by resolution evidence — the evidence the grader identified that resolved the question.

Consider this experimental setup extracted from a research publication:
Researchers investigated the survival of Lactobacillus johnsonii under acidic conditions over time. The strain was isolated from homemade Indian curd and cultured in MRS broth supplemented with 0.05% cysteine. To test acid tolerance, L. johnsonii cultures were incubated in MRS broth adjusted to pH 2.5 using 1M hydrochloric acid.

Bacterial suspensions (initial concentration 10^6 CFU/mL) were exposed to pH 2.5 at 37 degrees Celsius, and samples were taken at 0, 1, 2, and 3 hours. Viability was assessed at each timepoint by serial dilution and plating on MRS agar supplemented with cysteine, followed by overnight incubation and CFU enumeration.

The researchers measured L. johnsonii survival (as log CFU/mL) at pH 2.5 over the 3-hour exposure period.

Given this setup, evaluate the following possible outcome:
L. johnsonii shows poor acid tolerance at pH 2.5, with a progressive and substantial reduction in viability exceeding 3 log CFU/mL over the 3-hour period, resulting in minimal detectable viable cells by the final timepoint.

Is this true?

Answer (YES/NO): NO